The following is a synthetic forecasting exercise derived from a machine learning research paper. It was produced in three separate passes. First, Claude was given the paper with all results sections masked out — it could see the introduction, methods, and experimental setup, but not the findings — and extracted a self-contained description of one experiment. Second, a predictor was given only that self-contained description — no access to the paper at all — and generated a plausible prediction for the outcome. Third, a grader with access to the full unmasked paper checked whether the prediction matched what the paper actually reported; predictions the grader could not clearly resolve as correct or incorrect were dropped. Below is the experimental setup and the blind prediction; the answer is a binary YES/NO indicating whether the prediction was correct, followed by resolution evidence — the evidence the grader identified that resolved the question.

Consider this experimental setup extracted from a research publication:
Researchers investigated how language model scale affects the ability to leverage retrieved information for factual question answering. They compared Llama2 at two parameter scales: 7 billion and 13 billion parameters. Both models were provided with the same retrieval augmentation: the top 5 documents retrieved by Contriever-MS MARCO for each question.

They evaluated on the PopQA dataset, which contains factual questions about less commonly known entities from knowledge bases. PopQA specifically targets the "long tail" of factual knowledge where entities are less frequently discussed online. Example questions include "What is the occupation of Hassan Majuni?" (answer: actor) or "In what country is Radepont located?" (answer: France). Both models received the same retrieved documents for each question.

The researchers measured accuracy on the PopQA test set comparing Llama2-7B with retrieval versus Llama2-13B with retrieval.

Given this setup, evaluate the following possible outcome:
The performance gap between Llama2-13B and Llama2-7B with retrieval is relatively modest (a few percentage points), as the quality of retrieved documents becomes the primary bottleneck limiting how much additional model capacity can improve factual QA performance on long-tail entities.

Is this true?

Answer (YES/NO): NO